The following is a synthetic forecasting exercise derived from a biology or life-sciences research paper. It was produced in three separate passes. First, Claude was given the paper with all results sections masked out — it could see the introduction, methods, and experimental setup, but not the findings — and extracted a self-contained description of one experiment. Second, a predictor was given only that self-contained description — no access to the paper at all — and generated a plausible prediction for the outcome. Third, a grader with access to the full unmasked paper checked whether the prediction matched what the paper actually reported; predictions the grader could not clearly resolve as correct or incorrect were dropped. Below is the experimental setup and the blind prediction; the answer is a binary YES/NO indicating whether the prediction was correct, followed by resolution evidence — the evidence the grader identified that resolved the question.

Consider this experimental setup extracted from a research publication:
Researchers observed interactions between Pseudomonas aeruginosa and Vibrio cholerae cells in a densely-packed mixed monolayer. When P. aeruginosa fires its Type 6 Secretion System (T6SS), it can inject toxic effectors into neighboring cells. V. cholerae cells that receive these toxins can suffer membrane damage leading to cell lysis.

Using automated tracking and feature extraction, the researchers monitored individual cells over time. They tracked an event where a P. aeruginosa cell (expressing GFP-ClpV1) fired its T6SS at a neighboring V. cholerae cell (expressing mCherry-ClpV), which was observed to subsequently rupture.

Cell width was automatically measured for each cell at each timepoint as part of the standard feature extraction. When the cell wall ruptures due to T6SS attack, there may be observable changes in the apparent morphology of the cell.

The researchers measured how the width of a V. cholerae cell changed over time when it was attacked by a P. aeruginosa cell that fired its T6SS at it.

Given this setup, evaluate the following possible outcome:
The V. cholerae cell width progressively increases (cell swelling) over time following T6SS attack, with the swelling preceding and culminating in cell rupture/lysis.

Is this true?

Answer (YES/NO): NO